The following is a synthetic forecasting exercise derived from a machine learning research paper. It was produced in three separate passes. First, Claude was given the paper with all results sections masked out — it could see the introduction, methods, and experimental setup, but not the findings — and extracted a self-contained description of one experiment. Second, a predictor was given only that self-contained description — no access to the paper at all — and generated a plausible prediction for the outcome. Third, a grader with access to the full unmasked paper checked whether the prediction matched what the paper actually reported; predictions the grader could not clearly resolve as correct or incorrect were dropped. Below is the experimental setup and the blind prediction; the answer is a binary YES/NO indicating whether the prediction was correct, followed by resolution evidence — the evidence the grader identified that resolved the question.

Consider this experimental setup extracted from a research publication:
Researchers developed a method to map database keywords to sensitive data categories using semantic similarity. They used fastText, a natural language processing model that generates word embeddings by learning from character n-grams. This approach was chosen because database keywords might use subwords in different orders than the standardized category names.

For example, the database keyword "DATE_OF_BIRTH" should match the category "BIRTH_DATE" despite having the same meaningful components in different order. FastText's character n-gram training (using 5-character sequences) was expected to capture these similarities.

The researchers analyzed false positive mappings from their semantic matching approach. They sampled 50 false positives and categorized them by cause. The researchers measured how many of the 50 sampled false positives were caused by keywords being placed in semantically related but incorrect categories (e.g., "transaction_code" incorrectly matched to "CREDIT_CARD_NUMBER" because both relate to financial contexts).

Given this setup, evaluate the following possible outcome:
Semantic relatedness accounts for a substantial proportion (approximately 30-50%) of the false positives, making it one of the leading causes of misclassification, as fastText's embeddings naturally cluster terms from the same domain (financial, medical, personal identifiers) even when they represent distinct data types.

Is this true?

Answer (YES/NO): YES